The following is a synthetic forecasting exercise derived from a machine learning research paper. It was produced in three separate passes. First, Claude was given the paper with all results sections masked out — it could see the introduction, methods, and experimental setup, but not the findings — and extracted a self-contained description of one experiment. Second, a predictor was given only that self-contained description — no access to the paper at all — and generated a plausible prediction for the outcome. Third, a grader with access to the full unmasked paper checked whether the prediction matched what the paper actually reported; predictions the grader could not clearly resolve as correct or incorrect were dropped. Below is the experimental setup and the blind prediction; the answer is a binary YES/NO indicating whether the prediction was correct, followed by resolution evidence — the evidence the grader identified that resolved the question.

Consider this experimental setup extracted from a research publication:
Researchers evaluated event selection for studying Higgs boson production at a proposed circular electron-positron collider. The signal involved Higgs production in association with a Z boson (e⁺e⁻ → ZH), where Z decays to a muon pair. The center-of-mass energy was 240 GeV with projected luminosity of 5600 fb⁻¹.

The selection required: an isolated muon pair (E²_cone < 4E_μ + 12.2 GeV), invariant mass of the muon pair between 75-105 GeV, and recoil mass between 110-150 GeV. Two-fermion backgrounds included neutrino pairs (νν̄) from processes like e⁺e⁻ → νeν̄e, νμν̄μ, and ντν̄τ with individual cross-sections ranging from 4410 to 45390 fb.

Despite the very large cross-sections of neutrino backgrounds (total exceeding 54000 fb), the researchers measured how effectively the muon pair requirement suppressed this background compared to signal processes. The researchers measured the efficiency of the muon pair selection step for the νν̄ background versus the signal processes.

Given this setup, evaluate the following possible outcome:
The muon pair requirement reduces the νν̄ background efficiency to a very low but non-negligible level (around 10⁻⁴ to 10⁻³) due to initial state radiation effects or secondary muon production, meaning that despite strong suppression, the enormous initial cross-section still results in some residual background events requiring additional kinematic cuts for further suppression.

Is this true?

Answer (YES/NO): NO